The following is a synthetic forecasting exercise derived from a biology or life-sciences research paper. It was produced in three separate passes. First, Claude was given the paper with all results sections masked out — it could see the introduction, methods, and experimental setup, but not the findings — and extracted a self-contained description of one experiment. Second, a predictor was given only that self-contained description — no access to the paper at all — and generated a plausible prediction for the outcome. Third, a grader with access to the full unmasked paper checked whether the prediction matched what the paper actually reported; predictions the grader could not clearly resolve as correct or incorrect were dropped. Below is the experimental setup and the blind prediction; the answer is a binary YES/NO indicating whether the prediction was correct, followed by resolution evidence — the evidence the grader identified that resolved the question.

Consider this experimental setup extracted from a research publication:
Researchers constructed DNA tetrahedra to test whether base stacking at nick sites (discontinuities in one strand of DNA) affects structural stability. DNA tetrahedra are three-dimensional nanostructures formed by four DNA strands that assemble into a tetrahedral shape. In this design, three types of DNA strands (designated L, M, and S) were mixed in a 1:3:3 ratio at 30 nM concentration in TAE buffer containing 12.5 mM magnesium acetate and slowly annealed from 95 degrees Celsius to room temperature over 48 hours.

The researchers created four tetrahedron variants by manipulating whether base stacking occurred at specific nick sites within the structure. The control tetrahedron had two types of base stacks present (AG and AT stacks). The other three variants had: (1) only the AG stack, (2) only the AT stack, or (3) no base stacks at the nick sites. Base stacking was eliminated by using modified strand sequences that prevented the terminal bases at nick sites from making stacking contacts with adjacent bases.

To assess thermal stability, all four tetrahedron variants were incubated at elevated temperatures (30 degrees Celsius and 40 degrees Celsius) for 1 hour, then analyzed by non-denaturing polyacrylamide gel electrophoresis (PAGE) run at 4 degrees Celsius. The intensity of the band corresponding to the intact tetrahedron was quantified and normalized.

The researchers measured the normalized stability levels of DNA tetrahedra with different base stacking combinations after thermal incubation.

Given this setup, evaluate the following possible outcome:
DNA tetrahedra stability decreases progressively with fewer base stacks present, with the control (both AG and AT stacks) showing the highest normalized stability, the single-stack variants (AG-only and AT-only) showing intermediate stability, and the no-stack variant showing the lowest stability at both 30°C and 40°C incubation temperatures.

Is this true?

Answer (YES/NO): NO